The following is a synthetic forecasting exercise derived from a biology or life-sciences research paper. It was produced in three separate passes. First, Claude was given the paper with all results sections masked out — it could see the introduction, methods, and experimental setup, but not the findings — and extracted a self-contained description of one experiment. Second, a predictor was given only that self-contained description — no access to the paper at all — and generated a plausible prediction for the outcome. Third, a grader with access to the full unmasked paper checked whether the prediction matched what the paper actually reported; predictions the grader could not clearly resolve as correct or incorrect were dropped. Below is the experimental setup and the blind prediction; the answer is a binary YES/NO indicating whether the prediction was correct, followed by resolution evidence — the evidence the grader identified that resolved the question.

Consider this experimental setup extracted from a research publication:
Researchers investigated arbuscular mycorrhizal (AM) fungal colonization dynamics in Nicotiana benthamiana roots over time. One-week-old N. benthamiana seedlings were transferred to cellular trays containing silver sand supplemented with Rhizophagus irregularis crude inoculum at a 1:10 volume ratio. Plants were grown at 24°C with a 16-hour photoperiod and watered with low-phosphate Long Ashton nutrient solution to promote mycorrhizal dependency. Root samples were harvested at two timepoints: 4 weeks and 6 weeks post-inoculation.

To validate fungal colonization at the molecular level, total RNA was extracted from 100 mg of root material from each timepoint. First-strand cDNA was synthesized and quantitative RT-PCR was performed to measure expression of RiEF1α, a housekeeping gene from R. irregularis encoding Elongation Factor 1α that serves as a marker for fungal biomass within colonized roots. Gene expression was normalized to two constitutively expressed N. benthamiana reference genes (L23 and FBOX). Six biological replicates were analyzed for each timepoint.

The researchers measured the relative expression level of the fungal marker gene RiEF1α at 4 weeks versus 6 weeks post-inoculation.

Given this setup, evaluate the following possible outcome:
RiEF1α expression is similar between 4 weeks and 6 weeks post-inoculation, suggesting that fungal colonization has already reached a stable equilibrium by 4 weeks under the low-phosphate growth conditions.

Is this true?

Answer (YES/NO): NO